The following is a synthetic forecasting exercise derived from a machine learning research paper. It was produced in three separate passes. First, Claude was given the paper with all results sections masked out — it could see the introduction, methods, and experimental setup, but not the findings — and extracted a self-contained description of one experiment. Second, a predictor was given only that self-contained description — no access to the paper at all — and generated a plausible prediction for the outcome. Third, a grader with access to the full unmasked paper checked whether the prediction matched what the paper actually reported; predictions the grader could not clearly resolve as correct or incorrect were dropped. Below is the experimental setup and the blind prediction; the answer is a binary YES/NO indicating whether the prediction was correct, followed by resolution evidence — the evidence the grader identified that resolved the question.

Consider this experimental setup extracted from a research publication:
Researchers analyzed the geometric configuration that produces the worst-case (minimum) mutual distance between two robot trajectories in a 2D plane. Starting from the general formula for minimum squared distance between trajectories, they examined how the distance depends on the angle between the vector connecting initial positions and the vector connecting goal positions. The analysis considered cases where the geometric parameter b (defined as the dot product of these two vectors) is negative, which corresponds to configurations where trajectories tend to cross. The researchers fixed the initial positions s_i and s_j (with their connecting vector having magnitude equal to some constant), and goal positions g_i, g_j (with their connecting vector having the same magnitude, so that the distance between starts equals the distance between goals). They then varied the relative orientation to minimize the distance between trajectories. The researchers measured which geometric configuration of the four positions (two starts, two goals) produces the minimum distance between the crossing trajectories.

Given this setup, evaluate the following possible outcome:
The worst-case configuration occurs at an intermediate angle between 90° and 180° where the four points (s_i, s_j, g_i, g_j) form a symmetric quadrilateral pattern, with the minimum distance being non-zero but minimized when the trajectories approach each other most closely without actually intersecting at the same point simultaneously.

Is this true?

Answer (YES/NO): NO